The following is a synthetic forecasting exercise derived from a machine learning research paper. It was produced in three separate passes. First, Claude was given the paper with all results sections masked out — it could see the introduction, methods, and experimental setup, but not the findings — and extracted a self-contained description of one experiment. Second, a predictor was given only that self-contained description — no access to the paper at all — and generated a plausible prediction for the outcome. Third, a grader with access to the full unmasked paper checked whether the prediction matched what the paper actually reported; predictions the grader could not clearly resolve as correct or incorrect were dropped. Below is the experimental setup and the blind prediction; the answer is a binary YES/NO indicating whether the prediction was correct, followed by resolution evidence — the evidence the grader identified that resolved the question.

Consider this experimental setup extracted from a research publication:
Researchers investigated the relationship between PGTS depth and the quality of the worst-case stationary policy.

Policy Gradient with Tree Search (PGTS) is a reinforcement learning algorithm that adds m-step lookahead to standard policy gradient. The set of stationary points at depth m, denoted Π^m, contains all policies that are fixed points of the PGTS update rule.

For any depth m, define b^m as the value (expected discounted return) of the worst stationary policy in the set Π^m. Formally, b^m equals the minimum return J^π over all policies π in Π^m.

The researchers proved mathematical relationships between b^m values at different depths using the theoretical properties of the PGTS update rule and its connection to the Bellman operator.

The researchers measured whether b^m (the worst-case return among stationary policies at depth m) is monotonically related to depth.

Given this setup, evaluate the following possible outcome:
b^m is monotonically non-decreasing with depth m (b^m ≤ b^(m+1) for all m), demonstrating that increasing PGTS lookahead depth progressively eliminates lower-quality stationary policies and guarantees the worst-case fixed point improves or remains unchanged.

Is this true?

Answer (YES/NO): YES